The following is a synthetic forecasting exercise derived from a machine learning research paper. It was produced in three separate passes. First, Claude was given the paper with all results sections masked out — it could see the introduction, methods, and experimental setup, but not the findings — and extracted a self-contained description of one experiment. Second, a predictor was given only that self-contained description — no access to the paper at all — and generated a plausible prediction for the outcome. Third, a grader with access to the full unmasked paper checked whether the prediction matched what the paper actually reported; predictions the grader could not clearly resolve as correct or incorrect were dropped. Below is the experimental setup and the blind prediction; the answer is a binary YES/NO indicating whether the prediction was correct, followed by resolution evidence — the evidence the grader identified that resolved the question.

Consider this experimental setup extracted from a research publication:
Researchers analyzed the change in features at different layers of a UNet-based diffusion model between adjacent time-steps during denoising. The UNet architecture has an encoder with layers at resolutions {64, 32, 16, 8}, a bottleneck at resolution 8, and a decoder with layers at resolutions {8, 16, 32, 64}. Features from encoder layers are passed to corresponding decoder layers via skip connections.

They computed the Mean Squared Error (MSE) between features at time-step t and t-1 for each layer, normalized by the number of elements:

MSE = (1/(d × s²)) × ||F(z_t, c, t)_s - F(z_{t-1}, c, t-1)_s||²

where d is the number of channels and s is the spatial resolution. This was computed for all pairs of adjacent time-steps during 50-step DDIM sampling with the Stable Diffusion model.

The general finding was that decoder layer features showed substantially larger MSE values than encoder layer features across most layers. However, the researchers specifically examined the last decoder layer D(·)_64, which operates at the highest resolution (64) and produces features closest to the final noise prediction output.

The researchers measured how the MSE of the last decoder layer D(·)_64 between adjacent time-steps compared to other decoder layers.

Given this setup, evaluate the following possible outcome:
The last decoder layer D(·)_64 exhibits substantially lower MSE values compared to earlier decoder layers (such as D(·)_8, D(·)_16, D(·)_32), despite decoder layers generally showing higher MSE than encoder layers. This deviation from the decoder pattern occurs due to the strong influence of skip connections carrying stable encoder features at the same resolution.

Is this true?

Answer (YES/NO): NO